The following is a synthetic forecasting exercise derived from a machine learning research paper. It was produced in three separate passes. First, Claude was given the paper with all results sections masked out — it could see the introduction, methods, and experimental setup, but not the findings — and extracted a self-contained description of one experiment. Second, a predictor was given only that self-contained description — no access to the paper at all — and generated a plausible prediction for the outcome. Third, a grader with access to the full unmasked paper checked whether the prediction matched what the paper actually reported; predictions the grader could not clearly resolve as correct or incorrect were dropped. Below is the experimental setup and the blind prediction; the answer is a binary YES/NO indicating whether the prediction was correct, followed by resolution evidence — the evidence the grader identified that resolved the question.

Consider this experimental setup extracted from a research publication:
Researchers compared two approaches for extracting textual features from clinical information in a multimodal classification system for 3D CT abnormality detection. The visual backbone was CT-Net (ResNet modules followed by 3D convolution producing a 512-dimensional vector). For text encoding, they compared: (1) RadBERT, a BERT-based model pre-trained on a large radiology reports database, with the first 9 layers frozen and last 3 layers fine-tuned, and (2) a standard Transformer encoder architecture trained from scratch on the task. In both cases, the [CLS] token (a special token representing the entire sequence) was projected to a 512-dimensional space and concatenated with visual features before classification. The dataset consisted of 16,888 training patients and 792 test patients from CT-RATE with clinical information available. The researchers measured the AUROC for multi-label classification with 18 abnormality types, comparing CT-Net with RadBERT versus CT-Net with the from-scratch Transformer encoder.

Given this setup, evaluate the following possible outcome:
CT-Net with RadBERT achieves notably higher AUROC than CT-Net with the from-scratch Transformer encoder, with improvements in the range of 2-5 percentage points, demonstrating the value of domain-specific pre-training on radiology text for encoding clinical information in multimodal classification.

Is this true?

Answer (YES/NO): YES